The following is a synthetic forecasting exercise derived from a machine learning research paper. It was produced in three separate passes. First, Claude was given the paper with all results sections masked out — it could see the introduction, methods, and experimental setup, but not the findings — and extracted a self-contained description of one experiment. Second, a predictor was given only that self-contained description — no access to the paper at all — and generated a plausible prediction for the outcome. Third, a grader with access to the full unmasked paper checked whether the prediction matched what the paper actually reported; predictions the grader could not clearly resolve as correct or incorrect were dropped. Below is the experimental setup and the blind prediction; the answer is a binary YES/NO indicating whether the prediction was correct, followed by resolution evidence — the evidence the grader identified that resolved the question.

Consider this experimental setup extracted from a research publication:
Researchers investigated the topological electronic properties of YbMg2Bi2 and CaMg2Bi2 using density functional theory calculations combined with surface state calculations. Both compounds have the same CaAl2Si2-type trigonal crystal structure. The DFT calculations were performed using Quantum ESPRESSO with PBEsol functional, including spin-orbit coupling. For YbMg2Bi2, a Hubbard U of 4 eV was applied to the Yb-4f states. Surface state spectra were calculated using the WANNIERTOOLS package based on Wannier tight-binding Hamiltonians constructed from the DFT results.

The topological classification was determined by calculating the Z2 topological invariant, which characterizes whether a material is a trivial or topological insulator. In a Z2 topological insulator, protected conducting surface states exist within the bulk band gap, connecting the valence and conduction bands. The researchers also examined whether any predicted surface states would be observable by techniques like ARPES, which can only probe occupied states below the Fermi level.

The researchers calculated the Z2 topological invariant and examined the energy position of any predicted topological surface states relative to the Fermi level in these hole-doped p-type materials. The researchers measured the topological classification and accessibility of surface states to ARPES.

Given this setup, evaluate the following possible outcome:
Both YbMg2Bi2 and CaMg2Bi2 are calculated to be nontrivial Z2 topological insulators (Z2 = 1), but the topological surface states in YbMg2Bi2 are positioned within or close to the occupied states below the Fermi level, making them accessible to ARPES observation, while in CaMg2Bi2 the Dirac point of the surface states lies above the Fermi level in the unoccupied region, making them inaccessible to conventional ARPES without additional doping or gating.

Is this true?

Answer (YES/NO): NO